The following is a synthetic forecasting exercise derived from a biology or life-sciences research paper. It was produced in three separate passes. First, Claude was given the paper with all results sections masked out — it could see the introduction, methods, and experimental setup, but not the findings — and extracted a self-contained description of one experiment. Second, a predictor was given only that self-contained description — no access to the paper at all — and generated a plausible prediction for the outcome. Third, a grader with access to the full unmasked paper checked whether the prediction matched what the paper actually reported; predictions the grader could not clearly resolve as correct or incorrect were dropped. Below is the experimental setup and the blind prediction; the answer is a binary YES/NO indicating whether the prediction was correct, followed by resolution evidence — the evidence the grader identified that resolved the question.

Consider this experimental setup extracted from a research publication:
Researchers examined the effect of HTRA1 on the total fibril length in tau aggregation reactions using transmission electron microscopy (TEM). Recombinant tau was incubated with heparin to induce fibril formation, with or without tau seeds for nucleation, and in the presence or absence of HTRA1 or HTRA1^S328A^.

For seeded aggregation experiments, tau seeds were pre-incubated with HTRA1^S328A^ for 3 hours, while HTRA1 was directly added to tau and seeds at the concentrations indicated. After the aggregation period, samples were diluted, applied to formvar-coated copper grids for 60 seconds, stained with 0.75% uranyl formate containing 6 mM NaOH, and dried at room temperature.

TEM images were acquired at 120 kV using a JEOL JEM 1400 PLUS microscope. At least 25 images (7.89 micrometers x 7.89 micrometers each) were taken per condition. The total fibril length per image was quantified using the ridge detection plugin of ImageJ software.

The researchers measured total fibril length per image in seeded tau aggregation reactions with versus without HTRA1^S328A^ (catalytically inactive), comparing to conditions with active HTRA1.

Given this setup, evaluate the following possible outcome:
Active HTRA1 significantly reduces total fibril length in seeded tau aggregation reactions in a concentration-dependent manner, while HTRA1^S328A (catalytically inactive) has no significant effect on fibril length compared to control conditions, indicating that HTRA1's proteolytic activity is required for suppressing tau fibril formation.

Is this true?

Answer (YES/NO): NO